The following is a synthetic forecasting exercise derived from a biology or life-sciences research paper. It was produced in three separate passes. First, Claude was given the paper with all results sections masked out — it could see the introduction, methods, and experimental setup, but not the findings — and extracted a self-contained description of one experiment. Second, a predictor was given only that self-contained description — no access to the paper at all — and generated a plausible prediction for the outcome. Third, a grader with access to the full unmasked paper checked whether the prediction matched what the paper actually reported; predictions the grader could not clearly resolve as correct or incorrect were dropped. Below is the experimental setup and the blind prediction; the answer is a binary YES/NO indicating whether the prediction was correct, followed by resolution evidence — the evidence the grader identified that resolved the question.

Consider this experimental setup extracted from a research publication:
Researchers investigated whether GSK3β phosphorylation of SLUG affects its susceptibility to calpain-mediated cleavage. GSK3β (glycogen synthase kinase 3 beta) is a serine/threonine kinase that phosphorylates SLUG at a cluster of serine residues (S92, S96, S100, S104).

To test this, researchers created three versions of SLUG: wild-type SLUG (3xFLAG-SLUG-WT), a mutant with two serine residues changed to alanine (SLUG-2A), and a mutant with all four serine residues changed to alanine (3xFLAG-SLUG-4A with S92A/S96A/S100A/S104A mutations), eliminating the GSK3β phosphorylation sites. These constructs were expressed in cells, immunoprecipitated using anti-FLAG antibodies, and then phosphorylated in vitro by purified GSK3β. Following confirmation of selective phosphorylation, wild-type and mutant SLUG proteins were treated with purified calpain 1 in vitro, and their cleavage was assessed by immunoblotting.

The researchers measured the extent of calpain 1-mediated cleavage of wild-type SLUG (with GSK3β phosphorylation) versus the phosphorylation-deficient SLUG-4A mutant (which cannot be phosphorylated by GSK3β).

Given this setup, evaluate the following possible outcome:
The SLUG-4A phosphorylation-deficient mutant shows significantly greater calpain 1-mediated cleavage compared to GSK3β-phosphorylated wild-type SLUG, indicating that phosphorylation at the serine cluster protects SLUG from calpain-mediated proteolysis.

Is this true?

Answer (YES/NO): YES